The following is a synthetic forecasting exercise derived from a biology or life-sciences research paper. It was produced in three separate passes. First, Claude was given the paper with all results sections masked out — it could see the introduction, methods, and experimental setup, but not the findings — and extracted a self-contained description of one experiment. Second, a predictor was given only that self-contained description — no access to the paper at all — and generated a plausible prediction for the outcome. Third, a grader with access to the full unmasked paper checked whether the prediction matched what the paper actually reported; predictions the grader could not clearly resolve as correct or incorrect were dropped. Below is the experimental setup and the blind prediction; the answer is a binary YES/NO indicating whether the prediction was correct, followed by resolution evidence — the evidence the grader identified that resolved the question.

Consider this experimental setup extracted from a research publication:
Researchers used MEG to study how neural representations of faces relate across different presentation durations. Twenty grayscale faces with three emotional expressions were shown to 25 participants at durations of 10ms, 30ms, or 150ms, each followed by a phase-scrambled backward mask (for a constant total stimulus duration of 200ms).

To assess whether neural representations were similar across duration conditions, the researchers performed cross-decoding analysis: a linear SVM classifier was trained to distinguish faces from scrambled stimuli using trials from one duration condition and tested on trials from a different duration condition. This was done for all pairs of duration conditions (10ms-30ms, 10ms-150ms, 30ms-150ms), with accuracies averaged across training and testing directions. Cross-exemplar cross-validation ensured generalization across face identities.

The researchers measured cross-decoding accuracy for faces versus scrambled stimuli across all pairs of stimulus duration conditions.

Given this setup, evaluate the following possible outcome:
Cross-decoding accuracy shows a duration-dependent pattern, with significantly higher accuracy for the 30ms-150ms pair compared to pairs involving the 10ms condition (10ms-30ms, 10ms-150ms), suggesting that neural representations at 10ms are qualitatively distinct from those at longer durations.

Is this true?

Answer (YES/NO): YES